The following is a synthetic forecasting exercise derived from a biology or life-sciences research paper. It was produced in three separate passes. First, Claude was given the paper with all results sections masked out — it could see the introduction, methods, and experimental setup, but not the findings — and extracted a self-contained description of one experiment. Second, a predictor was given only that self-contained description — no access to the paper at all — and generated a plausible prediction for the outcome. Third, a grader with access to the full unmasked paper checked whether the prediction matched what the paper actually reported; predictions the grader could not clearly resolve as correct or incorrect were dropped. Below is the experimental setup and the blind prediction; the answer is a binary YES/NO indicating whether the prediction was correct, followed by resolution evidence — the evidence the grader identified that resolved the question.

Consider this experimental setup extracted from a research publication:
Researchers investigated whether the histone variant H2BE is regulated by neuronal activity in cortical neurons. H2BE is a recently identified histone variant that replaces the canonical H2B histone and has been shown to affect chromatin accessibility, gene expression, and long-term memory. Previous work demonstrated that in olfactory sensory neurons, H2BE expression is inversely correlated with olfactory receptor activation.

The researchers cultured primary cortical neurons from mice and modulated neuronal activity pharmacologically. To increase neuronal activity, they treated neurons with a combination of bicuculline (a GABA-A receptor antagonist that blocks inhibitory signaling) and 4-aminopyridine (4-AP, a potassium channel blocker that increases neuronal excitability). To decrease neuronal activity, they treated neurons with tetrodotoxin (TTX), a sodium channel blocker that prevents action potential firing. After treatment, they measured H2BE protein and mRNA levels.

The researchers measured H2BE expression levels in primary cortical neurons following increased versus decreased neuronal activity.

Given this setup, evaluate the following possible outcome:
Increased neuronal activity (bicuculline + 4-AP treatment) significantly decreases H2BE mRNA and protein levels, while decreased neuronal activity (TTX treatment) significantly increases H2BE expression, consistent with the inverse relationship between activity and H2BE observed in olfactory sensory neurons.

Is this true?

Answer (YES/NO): NO